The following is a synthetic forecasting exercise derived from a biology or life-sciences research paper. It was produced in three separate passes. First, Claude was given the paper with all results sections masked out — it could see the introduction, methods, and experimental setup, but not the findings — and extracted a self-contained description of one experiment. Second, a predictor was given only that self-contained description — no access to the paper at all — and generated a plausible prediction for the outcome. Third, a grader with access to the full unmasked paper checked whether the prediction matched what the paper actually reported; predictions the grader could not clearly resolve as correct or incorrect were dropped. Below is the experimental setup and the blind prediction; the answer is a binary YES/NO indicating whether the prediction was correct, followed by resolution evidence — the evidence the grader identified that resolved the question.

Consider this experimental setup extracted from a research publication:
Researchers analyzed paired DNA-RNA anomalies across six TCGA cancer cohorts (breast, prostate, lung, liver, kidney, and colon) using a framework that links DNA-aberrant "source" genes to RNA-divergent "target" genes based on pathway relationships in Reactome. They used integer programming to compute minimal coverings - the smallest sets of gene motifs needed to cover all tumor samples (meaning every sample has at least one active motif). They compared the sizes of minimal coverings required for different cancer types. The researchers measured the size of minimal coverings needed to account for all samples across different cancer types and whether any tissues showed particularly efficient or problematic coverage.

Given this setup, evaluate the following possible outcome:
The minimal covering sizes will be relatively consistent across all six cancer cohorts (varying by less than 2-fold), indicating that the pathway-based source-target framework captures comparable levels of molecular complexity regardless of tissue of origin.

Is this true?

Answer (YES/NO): NO